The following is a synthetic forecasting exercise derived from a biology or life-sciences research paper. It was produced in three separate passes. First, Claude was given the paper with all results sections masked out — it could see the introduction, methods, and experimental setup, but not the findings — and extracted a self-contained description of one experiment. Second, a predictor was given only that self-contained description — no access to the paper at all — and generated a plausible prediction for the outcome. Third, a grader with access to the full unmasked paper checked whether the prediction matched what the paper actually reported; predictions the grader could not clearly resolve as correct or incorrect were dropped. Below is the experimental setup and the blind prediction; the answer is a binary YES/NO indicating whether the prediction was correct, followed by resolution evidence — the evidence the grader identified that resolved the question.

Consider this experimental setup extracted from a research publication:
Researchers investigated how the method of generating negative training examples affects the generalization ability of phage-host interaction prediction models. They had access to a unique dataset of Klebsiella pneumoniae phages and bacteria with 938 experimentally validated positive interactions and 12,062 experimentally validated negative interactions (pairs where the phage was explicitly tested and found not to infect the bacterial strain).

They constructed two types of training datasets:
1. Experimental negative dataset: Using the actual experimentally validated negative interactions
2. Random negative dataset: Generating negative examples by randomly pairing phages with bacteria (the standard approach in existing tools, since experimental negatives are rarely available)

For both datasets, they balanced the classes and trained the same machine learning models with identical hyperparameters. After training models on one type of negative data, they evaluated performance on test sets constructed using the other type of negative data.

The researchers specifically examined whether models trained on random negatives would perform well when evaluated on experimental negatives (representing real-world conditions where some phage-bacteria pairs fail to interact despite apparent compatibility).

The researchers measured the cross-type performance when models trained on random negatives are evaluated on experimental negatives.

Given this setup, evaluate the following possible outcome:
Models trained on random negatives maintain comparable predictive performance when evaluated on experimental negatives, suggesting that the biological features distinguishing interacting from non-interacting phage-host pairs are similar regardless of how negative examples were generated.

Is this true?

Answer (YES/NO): NO